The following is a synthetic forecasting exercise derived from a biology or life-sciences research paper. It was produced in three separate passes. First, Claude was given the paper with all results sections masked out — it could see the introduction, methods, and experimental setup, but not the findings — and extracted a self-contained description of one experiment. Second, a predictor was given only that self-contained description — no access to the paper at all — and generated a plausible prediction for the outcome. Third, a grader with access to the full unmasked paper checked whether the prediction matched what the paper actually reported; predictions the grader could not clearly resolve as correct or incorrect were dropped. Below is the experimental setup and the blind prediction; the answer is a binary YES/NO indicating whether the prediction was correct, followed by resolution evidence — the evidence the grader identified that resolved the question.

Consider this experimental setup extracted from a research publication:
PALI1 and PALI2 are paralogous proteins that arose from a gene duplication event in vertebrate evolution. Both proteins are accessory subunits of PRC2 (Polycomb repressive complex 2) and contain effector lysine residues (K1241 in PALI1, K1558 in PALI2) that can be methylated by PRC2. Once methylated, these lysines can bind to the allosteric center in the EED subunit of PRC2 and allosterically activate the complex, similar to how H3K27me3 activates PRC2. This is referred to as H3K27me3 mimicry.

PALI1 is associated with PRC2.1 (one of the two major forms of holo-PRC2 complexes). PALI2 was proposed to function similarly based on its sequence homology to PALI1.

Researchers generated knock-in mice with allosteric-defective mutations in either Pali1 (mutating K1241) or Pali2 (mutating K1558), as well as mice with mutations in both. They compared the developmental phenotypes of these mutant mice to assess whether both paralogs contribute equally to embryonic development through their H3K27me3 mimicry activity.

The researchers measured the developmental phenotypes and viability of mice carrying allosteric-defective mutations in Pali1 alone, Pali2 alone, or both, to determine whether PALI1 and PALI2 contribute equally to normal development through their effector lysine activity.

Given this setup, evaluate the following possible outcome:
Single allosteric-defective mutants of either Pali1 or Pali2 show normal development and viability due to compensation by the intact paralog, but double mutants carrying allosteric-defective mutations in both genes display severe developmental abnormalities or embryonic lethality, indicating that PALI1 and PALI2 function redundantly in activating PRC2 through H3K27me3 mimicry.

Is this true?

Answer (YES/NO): NO